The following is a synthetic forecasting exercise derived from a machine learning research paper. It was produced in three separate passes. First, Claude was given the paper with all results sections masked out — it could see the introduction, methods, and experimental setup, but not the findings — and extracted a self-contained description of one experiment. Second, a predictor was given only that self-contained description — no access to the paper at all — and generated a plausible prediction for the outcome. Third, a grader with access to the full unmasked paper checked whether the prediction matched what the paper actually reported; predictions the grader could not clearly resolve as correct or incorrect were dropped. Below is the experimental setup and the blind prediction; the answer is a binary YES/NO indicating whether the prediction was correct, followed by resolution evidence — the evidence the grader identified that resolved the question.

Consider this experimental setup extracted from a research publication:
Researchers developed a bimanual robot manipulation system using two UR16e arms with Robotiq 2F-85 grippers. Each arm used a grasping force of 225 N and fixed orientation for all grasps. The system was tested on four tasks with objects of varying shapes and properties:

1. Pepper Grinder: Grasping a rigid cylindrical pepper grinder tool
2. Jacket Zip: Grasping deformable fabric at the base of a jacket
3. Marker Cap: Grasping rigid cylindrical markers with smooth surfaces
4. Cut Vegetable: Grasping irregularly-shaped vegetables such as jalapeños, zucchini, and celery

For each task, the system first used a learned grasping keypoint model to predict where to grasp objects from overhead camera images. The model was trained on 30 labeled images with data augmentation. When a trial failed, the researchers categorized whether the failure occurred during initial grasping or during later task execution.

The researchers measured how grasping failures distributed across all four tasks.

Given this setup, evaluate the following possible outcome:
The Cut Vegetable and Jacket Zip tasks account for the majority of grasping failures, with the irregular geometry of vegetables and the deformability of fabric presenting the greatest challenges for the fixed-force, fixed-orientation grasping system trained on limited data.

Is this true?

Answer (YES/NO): YES